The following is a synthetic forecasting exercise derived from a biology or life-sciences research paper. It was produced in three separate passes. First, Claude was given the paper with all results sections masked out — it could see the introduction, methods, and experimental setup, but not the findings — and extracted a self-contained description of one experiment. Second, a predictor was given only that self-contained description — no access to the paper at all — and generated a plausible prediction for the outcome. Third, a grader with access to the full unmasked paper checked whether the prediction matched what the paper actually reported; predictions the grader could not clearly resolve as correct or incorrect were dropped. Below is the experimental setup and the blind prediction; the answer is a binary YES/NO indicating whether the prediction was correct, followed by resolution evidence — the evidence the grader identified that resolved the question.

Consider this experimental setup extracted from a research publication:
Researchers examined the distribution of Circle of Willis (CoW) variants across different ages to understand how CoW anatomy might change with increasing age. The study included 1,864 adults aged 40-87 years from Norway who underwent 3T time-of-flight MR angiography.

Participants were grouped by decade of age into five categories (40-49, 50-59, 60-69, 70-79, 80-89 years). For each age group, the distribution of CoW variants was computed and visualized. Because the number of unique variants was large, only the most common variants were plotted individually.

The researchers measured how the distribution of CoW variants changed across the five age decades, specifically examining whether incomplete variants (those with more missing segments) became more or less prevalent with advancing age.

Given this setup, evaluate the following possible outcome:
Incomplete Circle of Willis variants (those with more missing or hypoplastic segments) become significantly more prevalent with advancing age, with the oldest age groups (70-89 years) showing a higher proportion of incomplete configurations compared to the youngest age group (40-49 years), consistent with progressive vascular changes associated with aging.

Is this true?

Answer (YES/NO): YES